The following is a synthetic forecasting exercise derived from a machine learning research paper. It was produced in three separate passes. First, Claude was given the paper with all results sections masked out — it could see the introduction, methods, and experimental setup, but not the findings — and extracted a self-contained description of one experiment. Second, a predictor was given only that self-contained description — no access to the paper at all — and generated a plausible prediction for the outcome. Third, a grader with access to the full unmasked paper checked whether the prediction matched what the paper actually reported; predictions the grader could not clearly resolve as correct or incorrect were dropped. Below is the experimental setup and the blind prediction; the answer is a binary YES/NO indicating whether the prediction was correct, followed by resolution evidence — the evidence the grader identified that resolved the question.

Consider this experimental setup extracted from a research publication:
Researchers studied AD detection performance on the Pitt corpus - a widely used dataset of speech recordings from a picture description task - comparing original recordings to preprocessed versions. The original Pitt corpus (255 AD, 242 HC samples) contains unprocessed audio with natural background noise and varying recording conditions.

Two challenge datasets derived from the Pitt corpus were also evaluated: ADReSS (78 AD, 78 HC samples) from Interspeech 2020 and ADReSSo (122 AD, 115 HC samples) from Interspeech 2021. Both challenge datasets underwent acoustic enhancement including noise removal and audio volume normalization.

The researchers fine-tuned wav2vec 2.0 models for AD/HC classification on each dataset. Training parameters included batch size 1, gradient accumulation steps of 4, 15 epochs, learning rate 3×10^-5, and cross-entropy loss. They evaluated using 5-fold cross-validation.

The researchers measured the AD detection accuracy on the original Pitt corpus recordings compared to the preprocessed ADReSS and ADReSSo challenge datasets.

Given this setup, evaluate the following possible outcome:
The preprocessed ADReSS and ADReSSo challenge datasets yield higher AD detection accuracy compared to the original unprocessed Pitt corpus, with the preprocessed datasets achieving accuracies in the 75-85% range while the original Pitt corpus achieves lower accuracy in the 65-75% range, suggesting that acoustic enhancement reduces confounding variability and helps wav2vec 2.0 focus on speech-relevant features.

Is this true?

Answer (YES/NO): NO